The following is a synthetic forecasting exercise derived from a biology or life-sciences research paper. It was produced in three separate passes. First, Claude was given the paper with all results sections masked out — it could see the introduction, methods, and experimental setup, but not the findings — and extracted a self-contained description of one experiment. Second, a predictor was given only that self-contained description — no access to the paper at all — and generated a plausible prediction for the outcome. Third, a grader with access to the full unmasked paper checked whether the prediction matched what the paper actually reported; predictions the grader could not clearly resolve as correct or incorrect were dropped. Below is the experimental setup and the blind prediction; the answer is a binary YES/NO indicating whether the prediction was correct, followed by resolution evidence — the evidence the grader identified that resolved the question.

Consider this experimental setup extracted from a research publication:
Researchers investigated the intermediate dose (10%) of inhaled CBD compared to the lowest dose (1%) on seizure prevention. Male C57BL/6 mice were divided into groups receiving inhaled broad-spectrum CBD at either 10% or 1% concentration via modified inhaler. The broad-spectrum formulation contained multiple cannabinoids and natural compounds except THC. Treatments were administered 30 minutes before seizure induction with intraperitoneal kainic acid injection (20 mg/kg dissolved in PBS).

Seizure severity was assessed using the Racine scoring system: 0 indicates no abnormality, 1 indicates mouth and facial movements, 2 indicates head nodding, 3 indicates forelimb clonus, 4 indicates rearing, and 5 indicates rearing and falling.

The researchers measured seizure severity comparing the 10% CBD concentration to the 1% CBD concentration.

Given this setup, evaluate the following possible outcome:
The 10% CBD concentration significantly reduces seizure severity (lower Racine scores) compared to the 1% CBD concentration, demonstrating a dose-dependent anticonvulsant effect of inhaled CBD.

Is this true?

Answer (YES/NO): NO